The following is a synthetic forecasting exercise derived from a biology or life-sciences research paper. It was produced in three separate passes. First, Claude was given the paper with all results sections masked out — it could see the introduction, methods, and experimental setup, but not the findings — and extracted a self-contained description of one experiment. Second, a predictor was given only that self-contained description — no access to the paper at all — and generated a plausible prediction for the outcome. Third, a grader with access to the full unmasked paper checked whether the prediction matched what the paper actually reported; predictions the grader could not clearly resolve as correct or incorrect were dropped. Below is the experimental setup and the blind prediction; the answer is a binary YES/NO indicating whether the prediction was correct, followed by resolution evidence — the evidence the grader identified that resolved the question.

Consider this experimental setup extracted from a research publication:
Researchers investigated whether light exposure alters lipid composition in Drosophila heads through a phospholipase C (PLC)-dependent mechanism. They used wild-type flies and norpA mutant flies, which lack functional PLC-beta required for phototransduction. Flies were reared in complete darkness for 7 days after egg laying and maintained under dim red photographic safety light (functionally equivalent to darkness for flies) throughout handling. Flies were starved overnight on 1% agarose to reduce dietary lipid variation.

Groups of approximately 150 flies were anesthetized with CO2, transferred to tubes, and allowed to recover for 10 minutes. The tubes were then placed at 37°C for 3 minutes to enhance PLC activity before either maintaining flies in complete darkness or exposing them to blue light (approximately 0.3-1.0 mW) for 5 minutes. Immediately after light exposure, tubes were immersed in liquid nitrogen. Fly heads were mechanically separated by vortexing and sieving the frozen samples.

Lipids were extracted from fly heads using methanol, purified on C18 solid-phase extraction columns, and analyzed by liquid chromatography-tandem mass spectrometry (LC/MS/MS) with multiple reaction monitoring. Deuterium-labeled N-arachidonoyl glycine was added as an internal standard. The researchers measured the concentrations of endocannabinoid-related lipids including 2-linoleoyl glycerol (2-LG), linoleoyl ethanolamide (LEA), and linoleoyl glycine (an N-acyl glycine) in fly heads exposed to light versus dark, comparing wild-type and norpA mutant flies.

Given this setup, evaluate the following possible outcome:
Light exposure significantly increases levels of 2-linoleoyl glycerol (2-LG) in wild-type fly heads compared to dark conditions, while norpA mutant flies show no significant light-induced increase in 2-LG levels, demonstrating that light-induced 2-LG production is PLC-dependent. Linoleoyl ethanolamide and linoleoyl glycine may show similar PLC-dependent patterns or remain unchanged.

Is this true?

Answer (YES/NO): YES